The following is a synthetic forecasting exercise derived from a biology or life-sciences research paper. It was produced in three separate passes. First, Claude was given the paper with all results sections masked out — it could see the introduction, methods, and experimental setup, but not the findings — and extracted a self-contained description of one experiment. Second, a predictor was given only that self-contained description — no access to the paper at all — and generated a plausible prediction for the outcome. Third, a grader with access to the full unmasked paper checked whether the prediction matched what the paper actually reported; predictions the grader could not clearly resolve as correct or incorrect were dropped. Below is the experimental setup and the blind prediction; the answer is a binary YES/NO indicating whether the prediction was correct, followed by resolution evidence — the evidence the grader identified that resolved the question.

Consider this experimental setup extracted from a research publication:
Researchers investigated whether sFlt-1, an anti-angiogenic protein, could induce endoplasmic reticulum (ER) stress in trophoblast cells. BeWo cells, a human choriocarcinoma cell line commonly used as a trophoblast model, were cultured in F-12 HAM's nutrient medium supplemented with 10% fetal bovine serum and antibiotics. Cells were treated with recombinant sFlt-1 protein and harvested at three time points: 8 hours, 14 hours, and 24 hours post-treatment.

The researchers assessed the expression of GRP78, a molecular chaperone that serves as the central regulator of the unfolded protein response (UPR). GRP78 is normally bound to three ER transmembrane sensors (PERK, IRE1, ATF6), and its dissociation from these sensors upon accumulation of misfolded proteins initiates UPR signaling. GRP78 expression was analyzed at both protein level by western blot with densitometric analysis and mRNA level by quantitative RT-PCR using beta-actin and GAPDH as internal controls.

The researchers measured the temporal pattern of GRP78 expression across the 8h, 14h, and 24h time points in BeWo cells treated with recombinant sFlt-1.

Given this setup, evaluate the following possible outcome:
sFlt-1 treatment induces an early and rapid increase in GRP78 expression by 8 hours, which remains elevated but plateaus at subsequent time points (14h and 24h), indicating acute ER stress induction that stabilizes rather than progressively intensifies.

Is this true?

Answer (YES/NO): NO